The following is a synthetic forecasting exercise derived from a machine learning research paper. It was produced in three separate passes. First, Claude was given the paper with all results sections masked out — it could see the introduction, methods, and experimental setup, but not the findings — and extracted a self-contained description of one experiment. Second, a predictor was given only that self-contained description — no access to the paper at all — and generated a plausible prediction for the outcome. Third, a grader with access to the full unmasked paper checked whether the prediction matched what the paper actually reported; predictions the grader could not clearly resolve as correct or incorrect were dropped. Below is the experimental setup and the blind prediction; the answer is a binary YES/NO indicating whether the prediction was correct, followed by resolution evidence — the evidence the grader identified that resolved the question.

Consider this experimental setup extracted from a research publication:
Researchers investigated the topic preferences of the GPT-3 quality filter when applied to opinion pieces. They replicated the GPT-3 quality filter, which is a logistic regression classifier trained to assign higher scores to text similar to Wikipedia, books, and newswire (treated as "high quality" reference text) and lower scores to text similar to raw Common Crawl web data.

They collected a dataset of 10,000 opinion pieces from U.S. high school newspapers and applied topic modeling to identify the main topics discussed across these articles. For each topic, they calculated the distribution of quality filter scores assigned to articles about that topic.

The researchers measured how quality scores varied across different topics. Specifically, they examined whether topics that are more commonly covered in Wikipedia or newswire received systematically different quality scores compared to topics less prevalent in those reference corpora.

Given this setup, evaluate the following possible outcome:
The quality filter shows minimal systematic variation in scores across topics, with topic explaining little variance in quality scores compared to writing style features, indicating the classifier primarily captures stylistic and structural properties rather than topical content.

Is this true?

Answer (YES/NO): NO